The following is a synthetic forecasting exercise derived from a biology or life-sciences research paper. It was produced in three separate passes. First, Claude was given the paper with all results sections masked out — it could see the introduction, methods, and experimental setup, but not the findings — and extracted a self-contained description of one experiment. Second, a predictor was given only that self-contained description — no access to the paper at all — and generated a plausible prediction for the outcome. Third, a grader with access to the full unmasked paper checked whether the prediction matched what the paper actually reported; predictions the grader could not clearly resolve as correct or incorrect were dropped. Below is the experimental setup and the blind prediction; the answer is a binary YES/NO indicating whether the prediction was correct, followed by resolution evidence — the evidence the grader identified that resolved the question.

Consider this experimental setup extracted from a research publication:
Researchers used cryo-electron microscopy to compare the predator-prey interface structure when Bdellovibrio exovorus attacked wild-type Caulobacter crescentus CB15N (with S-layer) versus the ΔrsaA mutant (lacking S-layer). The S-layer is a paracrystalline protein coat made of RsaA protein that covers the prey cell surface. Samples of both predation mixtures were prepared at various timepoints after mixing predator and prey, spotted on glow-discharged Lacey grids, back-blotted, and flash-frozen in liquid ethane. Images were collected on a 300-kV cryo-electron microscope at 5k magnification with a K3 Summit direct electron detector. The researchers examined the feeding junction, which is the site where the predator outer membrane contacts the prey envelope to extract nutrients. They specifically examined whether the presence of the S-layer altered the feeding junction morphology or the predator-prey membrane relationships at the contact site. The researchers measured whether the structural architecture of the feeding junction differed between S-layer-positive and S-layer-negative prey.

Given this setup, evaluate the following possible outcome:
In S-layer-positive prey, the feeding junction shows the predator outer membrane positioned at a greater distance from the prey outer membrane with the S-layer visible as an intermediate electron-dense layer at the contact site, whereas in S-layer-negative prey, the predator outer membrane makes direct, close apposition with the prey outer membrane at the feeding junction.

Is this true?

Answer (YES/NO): NO